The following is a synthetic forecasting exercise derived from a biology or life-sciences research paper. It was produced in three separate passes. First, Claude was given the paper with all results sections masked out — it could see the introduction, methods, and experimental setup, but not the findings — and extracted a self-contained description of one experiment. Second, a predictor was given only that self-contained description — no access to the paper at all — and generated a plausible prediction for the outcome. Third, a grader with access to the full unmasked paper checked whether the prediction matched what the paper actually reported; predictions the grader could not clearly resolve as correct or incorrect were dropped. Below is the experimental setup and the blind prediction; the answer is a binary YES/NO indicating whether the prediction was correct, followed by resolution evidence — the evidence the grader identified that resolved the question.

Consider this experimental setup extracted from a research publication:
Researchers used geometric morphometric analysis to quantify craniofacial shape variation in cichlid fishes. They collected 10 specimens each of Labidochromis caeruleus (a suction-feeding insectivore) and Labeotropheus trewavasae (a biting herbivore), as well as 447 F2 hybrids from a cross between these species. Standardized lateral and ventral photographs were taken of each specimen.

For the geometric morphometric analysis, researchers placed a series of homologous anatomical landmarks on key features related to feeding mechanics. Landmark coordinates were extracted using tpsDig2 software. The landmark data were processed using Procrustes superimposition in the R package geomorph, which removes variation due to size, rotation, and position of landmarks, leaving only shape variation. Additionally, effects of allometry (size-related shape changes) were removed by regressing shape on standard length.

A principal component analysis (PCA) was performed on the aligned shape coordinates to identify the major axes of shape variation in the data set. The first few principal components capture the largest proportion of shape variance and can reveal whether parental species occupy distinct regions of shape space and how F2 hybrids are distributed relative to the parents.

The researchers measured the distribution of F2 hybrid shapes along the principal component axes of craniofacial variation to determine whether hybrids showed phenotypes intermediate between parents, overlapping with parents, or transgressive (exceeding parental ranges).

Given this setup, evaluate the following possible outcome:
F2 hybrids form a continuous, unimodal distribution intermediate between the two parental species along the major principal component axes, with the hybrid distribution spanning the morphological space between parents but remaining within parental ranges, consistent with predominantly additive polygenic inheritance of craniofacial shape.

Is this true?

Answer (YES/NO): NO